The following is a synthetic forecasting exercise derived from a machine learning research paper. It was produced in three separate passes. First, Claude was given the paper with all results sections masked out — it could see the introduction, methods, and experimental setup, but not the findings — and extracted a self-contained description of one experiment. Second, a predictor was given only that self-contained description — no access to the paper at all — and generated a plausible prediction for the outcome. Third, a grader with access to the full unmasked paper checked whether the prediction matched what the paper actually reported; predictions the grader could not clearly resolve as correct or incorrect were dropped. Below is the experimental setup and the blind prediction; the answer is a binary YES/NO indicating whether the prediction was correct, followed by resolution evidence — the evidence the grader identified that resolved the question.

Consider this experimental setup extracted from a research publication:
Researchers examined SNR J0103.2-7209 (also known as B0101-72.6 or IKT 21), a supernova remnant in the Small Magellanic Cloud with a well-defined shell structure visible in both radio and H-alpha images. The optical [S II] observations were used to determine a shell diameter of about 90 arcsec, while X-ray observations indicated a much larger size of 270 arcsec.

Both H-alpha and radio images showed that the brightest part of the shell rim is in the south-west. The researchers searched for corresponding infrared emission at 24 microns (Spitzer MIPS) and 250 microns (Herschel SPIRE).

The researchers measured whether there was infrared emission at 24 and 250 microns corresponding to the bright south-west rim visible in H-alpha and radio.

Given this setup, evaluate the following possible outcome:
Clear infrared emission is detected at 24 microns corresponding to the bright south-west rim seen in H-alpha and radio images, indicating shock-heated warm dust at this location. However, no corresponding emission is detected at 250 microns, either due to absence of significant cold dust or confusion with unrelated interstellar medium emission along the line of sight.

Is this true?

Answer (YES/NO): NO